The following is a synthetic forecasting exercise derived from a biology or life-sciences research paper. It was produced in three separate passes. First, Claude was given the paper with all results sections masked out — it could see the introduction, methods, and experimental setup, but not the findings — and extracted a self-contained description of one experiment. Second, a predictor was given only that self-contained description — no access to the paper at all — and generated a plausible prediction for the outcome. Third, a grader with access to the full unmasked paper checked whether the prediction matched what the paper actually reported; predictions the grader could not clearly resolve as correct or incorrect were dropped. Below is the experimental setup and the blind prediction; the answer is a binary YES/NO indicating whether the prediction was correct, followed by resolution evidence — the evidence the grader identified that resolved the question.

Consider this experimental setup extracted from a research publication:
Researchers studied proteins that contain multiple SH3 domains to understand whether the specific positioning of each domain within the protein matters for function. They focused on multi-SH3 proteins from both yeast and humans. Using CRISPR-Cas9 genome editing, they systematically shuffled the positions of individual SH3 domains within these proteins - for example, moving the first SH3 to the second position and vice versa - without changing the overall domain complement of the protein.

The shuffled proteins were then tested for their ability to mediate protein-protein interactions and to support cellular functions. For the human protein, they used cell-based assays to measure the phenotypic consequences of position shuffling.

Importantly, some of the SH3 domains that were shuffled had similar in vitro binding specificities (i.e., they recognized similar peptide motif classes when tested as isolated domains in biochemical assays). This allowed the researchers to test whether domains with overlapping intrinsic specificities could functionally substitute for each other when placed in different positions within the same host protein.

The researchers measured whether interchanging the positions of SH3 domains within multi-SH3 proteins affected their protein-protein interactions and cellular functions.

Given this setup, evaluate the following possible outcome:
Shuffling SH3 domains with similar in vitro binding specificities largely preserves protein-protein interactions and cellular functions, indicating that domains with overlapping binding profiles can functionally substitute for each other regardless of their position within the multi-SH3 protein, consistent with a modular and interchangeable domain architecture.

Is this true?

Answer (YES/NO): NO